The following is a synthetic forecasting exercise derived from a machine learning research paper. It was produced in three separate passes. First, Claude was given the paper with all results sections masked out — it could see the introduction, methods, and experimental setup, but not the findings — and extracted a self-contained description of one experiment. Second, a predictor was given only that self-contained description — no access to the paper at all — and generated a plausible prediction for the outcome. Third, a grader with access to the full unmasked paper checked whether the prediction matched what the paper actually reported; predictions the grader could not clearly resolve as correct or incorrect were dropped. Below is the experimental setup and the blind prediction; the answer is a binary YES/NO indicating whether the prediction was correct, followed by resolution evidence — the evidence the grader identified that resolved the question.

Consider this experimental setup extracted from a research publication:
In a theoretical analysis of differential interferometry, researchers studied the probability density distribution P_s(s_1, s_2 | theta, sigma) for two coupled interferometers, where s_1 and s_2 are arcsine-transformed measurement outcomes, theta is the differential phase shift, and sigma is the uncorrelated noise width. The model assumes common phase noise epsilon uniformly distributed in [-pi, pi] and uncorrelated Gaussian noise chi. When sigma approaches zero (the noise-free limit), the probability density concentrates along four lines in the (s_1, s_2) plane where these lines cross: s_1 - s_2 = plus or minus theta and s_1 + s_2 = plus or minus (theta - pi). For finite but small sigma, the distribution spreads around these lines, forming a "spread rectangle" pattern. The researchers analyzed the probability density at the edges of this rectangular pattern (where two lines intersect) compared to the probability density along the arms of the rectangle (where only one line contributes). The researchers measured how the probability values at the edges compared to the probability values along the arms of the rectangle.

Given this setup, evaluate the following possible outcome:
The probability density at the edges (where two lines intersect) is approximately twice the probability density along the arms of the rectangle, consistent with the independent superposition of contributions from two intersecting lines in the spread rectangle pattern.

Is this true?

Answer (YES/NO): YES